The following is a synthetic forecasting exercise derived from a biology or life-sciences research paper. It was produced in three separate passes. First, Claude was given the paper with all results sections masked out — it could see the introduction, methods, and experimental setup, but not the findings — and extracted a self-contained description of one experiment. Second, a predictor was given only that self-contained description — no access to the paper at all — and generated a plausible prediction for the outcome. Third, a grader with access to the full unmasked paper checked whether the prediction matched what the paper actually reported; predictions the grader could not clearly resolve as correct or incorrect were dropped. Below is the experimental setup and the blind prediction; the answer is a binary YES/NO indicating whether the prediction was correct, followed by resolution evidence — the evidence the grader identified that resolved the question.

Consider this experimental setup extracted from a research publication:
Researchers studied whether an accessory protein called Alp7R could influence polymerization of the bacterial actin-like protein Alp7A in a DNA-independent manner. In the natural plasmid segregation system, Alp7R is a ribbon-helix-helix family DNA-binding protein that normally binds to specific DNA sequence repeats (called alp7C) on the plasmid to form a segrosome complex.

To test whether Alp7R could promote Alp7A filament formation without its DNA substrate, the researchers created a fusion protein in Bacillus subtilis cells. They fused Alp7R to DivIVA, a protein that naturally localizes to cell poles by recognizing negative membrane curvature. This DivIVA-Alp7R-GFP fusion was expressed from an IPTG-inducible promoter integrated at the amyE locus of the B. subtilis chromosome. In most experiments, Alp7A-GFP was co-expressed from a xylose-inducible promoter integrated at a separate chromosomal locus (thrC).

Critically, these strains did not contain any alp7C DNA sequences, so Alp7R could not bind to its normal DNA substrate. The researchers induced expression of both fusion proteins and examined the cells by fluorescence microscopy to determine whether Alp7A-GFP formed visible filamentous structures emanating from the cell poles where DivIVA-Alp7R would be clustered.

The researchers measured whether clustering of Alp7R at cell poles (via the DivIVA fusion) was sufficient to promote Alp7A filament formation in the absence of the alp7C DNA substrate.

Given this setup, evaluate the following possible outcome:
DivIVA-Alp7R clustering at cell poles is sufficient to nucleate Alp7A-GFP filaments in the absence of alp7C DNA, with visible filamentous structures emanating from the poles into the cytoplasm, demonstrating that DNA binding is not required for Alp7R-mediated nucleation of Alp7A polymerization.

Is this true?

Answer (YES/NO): YES